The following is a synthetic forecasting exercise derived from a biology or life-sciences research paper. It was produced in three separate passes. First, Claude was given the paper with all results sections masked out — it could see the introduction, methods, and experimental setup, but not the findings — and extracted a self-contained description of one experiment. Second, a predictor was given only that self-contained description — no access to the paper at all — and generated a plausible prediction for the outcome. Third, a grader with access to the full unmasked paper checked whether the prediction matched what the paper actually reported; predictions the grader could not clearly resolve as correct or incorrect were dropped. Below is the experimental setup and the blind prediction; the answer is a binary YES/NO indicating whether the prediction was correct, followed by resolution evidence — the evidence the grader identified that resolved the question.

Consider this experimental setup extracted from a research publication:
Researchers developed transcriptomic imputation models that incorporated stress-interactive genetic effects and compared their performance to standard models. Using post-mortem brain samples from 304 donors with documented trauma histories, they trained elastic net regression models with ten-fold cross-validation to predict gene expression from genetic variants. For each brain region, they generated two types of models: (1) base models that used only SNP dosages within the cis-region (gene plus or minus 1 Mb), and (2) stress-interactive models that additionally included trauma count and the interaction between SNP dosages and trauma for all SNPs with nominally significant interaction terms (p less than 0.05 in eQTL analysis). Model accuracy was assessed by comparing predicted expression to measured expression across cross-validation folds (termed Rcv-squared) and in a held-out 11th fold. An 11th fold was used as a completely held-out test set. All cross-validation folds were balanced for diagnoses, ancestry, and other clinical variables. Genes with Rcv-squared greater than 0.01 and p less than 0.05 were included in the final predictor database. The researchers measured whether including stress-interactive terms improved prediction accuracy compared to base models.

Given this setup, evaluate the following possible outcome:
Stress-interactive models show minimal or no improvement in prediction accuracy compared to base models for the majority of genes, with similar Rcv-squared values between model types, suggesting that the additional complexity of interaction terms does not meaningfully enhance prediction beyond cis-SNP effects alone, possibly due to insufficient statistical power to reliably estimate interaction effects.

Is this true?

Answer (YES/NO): NO